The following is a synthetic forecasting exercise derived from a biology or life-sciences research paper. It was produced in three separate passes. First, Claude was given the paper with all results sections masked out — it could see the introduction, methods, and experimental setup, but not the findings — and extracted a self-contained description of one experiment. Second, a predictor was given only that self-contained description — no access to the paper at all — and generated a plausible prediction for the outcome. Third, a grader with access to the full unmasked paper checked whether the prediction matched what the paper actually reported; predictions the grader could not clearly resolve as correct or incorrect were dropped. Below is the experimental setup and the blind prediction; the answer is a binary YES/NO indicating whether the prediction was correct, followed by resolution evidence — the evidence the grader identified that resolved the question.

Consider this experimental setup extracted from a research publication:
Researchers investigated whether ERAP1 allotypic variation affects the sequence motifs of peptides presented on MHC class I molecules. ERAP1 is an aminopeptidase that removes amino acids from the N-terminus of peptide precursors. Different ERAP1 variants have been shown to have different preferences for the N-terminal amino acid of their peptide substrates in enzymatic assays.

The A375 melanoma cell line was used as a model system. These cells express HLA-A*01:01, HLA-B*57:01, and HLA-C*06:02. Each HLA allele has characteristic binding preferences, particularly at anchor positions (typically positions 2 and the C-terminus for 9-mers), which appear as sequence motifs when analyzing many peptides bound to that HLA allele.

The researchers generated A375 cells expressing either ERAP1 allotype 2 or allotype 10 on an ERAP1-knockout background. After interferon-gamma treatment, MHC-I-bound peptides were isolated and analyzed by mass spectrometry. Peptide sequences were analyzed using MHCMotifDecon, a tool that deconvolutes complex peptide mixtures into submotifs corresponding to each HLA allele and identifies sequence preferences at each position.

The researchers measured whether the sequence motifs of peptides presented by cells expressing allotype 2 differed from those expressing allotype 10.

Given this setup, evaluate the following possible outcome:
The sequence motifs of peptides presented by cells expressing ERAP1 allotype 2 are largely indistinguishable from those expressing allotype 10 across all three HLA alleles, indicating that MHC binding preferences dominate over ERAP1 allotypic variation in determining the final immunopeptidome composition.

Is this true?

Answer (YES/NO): NO